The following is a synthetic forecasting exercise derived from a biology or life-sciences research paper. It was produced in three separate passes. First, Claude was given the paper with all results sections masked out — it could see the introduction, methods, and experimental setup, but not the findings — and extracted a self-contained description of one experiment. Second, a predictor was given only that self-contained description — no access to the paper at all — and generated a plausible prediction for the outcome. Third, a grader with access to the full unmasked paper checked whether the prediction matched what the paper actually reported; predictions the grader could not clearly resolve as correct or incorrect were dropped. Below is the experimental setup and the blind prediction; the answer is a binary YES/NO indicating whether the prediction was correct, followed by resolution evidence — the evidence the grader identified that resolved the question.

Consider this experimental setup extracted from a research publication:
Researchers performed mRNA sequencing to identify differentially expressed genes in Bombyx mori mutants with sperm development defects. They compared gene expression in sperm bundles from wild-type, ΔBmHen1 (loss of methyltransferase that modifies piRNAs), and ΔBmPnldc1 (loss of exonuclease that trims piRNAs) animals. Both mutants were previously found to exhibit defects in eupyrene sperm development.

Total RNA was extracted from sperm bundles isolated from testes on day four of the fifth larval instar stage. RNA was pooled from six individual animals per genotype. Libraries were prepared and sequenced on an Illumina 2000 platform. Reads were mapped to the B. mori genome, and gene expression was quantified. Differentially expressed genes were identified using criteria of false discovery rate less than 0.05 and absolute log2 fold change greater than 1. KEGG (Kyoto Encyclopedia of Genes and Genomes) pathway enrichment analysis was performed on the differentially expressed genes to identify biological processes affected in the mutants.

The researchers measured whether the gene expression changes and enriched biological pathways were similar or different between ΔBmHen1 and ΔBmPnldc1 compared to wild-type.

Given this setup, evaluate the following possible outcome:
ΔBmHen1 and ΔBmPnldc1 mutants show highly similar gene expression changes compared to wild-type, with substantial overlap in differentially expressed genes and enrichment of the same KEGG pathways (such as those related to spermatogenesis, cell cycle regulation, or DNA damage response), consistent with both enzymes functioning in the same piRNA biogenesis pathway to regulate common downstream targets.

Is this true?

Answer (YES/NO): NO